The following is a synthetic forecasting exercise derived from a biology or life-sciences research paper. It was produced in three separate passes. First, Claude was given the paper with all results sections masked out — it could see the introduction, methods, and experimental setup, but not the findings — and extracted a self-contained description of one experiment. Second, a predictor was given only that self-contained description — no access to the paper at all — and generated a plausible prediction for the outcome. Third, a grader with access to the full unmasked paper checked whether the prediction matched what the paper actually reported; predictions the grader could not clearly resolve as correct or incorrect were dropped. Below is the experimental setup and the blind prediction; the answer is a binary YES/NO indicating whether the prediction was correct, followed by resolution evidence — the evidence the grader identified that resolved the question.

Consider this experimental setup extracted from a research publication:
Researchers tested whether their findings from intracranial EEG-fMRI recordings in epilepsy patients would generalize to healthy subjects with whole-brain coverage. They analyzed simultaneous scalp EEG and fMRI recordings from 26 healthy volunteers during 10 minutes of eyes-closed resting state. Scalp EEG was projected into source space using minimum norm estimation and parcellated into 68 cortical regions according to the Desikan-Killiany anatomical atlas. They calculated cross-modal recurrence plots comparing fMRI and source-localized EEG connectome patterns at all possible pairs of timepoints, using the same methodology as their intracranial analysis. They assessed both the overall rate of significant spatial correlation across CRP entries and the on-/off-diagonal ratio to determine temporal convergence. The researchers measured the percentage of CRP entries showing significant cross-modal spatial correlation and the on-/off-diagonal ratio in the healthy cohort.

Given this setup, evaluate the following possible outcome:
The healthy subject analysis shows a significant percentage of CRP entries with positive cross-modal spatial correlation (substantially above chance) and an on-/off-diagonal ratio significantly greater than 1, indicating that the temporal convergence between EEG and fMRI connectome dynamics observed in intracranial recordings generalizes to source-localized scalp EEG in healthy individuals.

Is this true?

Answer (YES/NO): NO